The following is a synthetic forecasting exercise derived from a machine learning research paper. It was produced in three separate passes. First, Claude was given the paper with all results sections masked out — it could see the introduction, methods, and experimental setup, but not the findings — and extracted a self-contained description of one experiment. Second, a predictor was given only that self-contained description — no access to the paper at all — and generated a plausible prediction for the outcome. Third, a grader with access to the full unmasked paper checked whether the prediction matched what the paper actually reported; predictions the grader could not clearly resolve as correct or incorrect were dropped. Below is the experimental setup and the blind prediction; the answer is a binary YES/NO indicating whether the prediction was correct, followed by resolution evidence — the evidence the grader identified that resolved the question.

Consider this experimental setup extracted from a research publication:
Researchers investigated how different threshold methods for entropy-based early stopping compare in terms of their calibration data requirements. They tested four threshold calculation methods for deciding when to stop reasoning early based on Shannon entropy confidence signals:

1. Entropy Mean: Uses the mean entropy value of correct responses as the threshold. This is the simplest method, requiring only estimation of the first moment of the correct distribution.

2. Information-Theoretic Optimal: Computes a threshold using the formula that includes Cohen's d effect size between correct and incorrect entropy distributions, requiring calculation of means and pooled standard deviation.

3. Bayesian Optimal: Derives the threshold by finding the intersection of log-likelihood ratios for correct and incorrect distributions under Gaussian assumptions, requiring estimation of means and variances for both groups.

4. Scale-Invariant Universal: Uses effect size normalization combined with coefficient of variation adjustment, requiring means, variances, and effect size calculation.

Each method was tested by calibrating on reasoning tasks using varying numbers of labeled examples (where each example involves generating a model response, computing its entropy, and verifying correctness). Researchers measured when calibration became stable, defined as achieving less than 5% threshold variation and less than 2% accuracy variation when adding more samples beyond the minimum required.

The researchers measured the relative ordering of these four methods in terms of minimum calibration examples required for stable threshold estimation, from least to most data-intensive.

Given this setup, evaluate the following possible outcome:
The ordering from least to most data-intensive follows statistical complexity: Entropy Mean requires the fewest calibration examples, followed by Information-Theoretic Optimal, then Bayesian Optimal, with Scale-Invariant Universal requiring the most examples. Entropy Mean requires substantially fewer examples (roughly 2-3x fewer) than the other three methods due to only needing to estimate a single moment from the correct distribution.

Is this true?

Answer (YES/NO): NO